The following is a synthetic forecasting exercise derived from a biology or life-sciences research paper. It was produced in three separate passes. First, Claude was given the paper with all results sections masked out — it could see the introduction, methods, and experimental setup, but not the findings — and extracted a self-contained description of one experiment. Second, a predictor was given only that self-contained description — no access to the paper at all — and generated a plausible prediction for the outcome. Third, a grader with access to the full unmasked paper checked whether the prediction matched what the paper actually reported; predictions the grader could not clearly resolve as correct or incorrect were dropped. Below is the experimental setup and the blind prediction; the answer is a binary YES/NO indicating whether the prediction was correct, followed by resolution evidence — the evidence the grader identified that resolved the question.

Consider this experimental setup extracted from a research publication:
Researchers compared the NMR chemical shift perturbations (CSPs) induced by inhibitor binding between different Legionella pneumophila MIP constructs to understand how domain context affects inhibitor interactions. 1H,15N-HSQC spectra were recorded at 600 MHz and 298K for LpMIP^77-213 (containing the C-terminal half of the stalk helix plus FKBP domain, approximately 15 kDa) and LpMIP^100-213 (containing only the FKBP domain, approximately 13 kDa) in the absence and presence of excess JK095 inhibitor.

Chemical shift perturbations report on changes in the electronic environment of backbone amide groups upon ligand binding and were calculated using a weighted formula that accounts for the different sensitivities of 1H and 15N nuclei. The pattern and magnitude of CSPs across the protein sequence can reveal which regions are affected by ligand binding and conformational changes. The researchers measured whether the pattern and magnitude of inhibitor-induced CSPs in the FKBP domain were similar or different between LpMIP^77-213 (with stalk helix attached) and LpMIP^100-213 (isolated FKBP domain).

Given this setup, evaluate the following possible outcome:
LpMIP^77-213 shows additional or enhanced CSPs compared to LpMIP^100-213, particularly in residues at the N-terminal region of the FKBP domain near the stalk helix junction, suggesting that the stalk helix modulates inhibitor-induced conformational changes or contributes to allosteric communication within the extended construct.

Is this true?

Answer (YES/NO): NO